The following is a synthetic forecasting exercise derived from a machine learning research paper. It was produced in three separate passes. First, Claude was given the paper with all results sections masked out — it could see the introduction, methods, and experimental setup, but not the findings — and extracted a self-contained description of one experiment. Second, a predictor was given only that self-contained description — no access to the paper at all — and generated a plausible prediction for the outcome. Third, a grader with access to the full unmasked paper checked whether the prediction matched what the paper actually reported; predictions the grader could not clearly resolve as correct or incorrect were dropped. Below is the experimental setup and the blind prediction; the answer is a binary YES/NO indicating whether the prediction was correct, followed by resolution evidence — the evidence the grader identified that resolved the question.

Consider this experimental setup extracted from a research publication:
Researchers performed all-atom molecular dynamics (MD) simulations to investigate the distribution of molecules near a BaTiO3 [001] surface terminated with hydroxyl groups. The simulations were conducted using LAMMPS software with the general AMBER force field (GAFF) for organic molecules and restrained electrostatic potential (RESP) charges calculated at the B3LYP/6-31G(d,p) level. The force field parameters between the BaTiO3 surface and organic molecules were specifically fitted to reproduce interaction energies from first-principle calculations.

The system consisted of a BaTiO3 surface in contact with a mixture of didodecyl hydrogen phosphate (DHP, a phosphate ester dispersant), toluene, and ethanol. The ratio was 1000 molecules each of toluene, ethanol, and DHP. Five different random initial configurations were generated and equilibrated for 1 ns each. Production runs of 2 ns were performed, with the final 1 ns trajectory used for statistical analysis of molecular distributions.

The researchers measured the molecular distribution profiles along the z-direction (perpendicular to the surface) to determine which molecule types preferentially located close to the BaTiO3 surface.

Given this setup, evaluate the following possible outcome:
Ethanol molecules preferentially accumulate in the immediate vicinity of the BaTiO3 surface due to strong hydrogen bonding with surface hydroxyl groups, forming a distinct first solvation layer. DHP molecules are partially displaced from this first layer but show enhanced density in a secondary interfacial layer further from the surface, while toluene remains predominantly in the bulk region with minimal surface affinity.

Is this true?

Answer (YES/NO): NO